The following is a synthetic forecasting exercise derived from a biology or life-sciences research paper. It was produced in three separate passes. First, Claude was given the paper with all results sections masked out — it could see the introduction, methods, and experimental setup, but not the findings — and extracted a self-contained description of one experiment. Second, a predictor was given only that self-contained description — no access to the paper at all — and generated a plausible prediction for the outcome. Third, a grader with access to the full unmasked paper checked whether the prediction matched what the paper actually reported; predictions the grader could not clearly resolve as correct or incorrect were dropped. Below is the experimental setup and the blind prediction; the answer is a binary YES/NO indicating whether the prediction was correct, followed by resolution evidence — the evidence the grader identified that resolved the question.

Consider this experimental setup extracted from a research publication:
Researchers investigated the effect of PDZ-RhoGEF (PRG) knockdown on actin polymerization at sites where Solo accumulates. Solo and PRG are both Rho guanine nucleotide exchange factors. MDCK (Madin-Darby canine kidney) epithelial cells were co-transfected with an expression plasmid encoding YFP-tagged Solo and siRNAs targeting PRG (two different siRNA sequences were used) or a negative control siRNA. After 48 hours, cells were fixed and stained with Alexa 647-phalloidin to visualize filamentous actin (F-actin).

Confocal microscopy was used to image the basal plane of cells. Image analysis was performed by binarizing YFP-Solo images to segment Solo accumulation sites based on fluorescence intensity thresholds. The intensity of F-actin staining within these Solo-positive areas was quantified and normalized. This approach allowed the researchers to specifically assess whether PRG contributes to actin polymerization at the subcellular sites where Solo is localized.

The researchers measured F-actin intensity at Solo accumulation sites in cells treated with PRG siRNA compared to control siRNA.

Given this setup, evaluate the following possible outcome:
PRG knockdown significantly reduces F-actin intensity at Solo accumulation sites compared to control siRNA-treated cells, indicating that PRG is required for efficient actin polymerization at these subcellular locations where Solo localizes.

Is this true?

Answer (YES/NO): YES